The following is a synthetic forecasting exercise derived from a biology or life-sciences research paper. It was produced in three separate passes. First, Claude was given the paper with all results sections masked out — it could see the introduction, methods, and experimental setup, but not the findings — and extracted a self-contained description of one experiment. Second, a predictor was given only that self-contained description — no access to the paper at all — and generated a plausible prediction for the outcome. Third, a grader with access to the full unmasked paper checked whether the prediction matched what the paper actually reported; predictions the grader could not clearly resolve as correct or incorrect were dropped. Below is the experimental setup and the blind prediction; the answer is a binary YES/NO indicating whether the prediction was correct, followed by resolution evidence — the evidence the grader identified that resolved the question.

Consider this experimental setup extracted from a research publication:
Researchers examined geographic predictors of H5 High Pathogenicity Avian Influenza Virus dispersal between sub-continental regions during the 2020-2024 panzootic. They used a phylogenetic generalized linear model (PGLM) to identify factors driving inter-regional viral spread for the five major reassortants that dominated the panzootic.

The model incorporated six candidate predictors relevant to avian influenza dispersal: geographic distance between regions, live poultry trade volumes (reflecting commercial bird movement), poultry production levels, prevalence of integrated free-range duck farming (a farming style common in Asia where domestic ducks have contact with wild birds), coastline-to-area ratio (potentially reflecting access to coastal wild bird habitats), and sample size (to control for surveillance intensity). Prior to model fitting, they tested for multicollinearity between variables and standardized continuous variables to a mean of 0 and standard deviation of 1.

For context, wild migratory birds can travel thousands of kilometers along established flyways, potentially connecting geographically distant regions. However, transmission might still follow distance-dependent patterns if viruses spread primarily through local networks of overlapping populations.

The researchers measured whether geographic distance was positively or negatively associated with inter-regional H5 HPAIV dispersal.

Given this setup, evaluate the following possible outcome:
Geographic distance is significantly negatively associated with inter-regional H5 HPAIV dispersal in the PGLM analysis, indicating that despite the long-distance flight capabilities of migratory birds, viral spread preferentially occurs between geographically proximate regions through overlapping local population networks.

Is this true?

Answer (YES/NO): YES